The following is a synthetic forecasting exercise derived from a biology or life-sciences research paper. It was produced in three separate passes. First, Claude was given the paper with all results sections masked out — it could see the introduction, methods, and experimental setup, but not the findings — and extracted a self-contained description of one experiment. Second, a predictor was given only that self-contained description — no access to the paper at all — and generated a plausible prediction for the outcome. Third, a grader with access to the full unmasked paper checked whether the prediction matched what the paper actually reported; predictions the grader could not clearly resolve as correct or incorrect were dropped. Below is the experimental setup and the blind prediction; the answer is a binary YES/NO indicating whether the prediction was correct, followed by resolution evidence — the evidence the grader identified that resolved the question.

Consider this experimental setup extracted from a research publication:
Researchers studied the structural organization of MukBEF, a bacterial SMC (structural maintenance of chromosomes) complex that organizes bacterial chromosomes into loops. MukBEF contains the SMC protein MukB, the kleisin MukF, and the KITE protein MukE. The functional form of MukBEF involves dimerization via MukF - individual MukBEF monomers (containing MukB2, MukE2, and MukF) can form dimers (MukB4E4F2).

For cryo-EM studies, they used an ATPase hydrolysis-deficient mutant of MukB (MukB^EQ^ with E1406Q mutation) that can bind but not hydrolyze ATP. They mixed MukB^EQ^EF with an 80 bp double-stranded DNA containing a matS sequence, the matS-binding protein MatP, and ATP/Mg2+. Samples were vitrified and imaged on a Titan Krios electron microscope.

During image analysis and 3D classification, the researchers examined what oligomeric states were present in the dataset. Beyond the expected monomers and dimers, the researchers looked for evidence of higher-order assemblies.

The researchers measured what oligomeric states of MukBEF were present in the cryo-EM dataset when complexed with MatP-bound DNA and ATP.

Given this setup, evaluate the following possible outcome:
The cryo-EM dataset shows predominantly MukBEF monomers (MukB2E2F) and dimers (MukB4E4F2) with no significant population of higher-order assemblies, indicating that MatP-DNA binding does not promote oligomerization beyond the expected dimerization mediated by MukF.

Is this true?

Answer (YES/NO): NO